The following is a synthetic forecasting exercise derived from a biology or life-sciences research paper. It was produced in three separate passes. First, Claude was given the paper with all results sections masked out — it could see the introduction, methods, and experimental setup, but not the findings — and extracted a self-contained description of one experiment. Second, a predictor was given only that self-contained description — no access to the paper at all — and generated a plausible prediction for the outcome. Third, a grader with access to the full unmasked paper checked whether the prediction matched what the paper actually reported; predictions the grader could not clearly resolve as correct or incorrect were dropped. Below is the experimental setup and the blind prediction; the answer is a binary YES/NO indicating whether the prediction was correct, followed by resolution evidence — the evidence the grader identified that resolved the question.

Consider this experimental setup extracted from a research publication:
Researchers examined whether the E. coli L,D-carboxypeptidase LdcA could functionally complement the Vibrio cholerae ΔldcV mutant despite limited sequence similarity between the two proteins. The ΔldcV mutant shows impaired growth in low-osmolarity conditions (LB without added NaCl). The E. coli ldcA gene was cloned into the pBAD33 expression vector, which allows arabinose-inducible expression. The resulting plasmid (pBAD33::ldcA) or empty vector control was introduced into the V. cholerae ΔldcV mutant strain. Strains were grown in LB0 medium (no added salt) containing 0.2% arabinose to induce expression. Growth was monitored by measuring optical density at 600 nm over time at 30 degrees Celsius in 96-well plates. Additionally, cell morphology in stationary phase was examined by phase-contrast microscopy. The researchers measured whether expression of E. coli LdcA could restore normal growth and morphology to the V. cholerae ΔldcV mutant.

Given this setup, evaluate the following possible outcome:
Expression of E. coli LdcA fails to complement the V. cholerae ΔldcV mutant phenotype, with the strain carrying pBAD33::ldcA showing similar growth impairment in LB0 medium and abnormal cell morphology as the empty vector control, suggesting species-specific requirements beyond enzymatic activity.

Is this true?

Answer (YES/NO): NO